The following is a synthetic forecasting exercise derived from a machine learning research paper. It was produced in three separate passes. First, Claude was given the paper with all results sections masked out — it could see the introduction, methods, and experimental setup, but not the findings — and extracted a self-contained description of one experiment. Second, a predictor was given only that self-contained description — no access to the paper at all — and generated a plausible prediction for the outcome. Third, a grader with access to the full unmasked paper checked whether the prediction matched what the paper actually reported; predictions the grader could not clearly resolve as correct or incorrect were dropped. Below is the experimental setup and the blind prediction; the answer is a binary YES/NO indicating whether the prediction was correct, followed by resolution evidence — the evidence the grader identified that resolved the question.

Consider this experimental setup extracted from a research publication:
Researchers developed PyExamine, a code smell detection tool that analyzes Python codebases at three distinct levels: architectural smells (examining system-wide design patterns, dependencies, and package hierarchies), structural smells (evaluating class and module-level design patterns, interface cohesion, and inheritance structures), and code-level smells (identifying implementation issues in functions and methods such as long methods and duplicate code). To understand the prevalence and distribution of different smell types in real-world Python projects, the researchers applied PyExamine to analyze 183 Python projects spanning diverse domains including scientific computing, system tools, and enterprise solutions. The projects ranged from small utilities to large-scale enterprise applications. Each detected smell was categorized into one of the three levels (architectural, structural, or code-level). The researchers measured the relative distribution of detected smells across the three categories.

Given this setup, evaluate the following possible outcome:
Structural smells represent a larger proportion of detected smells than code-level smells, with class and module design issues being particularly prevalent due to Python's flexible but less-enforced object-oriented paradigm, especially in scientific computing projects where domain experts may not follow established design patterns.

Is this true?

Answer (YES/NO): NO